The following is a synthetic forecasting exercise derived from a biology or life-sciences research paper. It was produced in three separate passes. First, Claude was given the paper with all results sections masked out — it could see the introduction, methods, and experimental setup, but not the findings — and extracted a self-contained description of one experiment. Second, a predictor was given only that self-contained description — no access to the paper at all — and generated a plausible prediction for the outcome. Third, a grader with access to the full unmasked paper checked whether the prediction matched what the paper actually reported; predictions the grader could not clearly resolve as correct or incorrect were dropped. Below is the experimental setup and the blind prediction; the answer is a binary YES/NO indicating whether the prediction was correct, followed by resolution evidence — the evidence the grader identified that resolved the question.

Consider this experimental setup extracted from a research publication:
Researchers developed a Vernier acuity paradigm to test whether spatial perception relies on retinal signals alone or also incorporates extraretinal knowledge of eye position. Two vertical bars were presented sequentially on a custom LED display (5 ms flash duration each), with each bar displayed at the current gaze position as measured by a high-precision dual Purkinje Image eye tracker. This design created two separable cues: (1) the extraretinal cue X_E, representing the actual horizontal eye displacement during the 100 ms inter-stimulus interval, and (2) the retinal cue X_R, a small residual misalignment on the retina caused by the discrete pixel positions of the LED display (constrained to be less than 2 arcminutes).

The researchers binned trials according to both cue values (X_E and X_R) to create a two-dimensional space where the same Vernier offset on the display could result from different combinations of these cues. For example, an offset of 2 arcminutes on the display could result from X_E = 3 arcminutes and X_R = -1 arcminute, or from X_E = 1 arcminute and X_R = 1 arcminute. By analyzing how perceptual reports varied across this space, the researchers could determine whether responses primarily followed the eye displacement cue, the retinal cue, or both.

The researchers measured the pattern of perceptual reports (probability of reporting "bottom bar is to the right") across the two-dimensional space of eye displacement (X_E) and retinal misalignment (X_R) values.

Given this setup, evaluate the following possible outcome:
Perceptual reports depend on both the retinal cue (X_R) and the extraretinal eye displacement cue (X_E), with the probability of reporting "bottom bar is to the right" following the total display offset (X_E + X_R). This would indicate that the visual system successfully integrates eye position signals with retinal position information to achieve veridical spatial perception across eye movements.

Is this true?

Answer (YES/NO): NO